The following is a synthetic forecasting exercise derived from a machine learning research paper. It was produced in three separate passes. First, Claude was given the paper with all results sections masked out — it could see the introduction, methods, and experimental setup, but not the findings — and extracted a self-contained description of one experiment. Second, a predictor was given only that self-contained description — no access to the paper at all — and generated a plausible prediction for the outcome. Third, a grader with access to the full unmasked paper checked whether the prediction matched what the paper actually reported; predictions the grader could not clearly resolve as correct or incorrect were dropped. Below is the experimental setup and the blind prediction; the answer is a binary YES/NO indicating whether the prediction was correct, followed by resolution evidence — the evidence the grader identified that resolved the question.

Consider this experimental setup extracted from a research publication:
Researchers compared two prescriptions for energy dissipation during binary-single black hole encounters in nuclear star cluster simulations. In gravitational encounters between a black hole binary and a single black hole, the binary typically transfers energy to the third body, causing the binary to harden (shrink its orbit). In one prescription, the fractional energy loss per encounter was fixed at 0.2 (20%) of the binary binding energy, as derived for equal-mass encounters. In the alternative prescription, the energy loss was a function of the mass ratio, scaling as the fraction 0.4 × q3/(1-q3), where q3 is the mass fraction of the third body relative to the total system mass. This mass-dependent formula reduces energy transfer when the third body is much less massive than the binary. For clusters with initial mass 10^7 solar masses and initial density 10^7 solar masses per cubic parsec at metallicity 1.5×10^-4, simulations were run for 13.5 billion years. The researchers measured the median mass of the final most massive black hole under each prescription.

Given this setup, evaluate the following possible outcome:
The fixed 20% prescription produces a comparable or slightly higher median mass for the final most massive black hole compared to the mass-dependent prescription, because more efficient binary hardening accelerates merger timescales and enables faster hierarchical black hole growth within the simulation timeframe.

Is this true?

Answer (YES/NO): NO